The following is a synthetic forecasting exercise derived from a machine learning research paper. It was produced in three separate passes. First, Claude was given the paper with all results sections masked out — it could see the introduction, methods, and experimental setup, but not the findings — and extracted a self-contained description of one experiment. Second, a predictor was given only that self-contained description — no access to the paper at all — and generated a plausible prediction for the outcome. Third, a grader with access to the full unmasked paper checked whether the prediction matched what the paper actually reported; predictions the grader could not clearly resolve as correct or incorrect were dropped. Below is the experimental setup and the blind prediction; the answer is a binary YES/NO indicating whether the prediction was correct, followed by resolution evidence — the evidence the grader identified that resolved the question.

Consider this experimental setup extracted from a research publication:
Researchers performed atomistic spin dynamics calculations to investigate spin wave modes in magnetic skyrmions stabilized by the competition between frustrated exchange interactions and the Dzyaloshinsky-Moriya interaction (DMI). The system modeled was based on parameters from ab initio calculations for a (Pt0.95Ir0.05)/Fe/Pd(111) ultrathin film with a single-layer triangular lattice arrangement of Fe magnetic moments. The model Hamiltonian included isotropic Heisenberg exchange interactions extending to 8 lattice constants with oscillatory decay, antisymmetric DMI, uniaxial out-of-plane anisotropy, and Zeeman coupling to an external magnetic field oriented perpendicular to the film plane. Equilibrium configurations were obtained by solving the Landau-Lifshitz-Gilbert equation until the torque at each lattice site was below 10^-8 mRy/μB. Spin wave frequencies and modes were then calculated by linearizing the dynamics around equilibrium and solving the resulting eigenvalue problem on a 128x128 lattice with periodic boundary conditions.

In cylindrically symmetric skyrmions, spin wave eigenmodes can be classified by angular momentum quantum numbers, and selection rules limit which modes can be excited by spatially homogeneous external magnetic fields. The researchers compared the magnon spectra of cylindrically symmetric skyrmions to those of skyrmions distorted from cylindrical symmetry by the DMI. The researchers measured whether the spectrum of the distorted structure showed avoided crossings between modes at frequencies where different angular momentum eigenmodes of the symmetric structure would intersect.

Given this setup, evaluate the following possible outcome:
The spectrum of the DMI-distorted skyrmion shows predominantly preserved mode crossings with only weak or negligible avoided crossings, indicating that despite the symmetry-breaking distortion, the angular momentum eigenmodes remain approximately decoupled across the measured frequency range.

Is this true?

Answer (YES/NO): NO